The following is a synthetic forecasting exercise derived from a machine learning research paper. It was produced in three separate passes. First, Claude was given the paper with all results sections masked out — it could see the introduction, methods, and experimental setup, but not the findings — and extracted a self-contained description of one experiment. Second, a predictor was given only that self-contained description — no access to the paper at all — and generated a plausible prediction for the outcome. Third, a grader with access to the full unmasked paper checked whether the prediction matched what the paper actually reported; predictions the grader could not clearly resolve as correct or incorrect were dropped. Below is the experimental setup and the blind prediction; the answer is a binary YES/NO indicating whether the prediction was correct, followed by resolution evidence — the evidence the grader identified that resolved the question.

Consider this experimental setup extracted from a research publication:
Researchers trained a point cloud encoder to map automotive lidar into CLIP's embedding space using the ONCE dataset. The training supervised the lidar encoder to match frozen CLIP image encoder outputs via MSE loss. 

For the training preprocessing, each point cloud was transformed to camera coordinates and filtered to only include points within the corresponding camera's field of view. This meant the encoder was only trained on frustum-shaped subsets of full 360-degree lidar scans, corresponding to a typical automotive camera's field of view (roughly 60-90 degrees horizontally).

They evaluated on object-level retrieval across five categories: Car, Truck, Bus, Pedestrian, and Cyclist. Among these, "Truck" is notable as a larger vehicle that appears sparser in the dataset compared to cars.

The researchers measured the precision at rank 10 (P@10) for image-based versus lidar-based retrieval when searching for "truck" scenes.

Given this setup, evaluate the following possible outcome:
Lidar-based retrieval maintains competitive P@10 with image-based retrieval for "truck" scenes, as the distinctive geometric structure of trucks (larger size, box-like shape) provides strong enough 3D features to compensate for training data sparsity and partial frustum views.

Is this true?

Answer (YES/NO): NO